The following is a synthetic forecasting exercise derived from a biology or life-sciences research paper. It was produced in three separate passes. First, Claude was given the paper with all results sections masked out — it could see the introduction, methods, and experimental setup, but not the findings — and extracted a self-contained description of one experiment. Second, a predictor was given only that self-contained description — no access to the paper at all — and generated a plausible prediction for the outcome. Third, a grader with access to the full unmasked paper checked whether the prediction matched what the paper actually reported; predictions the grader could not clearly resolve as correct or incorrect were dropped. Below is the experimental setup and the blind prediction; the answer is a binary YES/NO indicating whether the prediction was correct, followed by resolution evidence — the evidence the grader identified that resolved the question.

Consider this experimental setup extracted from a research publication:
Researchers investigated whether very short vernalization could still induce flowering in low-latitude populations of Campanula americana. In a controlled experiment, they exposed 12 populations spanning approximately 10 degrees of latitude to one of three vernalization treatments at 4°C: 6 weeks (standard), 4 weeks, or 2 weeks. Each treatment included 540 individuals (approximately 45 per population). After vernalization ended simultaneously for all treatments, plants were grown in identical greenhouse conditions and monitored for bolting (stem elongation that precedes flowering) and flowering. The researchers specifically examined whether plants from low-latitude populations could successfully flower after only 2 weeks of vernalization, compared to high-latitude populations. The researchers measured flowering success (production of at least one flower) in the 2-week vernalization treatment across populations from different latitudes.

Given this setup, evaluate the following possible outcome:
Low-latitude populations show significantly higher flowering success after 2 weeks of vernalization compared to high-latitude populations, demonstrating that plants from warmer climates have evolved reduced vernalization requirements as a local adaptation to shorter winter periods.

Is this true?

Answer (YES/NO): YES